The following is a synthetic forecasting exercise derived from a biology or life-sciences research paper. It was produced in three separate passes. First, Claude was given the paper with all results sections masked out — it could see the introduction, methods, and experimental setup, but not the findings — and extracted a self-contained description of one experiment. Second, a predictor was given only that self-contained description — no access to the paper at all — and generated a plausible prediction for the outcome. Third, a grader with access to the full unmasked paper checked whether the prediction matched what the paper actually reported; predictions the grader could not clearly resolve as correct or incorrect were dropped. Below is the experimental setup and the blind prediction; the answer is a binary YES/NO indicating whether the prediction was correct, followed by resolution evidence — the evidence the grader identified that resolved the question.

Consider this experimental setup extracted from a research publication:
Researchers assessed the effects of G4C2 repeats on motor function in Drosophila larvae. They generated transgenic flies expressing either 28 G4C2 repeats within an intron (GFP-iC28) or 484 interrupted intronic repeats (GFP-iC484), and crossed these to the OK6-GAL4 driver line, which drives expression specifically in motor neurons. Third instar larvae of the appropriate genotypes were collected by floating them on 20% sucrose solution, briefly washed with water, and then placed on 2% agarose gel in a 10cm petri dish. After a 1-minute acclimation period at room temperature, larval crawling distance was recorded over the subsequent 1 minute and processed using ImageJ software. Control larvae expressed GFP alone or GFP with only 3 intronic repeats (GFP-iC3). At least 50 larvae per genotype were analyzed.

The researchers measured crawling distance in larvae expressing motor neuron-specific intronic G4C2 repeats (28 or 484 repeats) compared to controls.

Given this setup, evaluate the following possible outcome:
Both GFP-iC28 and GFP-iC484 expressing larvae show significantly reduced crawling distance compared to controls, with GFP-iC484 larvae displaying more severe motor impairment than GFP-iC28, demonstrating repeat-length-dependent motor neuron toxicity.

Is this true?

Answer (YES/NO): NO